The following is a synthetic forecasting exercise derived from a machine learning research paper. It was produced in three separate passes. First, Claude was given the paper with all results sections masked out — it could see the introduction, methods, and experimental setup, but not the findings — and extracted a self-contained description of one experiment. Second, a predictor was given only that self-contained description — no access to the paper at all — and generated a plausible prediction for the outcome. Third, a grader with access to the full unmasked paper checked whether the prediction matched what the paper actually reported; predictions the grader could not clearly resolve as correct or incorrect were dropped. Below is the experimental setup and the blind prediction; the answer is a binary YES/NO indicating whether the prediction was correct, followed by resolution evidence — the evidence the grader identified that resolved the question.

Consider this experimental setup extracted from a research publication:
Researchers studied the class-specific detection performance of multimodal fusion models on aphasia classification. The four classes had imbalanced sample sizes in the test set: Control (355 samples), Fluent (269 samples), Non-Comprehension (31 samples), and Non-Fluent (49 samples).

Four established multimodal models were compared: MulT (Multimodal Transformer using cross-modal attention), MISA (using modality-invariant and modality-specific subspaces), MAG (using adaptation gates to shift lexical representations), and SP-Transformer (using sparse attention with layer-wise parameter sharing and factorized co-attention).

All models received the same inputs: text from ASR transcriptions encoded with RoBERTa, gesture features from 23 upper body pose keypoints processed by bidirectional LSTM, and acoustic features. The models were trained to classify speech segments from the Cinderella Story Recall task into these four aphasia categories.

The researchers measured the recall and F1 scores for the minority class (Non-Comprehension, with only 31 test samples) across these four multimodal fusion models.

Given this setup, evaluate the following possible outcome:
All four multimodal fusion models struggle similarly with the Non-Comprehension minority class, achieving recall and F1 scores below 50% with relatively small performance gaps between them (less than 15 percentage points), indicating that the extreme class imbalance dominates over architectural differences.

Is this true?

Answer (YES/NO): YES